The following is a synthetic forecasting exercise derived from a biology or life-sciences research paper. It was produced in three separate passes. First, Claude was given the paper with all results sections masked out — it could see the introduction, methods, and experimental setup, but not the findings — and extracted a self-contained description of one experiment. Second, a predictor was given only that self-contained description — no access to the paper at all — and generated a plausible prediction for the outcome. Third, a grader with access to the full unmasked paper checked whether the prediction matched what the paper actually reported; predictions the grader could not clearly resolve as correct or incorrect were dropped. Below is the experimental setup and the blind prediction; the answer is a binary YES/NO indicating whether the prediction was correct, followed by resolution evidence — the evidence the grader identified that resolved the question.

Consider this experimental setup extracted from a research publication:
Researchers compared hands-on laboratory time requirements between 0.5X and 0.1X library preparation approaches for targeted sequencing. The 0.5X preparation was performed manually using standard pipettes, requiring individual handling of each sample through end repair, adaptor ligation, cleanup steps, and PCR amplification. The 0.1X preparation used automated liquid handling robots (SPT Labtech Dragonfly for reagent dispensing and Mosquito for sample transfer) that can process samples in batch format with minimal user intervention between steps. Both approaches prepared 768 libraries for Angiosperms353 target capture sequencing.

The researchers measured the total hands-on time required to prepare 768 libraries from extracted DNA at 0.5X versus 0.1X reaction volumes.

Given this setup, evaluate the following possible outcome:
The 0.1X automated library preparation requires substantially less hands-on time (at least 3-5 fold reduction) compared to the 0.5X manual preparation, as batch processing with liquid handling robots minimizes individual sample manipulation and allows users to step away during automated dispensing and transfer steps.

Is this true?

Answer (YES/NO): YES